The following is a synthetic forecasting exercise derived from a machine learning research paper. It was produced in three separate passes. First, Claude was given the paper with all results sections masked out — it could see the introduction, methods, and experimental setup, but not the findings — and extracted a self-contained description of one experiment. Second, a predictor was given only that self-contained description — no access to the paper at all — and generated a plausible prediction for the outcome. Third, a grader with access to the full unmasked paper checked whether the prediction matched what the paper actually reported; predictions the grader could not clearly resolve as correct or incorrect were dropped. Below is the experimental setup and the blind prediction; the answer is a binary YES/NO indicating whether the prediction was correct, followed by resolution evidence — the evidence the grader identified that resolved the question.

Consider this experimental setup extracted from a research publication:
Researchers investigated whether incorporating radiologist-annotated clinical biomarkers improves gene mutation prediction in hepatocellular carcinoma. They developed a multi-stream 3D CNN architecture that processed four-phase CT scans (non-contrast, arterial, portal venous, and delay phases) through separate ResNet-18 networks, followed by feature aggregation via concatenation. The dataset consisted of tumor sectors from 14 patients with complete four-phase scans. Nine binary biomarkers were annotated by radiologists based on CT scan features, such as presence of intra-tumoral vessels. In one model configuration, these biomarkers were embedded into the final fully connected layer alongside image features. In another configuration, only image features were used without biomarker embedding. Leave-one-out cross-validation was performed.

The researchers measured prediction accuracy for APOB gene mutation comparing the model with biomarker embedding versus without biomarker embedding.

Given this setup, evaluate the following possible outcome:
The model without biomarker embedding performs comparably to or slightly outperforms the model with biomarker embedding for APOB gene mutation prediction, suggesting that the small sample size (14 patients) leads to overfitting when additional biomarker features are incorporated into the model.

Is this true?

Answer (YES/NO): YES